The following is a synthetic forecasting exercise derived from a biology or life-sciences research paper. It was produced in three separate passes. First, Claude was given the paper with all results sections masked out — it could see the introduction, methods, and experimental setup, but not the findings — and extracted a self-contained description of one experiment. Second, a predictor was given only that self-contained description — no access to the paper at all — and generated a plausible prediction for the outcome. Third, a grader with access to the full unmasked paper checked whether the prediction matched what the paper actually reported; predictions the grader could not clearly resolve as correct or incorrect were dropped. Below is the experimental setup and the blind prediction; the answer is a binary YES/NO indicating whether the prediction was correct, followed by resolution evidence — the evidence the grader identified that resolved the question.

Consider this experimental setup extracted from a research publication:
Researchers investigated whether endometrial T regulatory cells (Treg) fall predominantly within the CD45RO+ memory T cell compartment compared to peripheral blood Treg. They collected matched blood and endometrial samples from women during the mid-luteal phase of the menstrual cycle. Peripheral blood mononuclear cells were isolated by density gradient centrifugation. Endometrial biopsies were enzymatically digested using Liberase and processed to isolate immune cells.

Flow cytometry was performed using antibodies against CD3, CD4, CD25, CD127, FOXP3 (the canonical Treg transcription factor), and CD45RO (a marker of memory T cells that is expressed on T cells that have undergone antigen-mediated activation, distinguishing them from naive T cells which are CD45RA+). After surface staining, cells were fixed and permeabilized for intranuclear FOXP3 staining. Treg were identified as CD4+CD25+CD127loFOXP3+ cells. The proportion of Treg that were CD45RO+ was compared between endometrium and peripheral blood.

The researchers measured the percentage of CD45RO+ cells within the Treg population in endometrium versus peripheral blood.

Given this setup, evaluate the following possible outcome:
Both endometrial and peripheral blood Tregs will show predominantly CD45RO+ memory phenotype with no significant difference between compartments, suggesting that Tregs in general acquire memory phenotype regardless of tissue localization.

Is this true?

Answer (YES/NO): NO